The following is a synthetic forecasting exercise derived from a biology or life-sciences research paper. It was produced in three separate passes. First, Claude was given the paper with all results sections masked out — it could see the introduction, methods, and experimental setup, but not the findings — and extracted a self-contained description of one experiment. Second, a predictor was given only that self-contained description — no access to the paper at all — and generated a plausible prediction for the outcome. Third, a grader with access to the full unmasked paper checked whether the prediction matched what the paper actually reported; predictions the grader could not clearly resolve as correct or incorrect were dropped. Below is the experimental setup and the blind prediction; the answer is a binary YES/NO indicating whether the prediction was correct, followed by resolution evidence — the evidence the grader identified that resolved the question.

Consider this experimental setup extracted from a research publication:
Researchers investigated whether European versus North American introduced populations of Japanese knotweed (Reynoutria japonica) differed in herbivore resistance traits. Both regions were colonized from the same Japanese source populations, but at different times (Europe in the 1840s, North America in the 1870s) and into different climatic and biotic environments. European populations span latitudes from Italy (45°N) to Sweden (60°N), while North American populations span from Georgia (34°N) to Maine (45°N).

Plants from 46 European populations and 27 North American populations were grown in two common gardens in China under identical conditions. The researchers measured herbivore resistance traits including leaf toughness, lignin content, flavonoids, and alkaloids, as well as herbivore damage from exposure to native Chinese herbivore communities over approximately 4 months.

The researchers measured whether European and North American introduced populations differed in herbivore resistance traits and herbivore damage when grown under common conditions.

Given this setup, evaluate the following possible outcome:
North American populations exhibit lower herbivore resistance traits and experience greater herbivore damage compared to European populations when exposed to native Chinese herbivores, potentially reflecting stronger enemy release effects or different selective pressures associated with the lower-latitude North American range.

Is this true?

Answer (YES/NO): NO